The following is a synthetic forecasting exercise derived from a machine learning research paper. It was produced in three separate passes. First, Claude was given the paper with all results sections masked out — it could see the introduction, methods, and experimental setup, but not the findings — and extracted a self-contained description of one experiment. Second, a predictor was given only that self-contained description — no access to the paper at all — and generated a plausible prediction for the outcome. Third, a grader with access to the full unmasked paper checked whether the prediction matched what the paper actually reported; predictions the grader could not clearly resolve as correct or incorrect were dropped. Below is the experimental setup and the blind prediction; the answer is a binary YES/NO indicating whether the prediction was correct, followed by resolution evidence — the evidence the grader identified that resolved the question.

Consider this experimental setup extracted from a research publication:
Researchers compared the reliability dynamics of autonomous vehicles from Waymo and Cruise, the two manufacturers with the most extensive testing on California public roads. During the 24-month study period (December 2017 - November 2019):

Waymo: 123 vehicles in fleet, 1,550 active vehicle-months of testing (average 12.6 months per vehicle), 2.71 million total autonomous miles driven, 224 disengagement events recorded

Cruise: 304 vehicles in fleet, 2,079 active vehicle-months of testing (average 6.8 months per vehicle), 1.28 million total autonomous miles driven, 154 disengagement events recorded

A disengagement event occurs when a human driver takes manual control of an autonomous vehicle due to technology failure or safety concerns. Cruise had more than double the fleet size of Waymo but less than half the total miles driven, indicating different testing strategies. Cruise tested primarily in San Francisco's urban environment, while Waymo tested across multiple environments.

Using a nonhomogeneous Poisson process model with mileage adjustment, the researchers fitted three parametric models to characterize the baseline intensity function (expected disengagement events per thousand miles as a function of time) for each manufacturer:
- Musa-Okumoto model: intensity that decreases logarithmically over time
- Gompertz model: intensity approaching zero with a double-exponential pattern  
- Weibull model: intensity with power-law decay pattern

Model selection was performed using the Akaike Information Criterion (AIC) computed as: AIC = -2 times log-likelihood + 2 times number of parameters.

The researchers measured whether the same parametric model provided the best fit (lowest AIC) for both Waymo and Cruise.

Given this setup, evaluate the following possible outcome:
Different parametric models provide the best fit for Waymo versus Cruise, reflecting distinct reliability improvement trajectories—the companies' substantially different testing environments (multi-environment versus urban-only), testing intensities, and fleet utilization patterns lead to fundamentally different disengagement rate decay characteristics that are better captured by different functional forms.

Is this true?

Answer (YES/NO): NO